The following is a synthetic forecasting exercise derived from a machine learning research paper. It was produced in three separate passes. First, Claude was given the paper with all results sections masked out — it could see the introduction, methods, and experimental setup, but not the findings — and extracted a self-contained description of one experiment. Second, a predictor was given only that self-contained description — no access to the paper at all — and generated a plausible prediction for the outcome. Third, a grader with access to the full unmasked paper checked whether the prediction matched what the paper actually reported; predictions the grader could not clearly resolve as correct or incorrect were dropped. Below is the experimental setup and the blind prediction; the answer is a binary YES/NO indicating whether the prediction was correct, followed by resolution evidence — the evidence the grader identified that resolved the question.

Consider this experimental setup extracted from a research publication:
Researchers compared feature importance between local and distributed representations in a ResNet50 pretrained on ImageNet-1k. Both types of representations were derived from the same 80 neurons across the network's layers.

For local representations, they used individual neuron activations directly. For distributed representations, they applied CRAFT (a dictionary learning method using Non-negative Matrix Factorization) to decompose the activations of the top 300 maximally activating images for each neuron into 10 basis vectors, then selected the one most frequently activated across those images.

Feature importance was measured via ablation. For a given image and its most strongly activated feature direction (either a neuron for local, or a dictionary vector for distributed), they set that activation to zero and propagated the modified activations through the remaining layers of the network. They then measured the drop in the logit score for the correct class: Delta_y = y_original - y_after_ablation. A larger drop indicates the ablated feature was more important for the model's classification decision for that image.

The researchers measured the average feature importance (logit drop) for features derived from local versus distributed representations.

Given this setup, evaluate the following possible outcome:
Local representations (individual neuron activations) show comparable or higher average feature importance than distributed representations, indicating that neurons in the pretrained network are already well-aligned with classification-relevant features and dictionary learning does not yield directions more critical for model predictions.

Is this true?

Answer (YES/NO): NO